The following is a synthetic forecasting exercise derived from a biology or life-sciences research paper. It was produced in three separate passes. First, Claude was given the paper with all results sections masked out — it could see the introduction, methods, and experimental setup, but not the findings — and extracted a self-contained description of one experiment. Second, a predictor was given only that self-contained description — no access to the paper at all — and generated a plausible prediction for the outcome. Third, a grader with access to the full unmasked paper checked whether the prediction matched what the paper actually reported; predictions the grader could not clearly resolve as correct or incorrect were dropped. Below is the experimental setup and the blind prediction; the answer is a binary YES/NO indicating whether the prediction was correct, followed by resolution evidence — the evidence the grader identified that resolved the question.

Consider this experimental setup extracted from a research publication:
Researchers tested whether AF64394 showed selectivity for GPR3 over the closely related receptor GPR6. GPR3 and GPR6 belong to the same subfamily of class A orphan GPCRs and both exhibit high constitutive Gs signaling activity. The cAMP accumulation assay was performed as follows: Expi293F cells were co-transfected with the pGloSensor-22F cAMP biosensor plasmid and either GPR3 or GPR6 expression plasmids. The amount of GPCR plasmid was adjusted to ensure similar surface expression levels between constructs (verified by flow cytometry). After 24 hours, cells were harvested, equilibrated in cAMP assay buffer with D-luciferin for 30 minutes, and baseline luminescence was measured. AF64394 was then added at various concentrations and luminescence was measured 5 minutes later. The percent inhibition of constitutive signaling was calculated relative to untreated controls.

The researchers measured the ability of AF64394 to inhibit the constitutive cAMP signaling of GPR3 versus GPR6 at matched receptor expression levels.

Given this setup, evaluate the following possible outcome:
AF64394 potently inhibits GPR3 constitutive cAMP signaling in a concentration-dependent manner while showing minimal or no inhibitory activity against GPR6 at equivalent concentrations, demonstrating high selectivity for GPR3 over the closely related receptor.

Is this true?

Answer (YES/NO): YES